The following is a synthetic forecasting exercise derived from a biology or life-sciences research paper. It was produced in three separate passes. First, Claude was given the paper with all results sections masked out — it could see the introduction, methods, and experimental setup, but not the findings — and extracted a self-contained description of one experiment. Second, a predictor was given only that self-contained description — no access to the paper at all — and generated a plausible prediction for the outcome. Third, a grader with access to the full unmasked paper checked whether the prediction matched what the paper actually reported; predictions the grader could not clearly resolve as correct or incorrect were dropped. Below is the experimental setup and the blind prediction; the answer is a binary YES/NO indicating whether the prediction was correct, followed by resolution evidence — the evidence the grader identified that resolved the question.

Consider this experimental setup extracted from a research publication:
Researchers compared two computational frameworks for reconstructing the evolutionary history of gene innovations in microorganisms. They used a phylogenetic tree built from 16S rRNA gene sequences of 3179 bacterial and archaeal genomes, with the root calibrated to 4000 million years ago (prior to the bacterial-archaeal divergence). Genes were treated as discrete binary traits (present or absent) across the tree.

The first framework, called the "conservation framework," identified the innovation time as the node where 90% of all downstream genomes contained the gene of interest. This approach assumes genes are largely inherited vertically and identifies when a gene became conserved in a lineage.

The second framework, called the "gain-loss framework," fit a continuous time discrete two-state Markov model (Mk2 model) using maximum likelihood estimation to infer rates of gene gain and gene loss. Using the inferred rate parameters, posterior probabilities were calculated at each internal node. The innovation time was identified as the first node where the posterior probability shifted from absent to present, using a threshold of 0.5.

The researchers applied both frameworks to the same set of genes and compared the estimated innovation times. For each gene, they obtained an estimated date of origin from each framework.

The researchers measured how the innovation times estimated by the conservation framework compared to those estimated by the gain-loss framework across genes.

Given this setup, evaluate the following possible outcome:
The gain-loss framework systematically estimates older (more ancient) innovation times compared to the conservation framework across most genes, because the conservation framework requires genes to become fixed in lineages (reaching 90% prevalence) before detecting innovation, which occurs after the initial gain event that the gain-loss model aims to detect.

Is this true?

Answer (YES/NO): YES